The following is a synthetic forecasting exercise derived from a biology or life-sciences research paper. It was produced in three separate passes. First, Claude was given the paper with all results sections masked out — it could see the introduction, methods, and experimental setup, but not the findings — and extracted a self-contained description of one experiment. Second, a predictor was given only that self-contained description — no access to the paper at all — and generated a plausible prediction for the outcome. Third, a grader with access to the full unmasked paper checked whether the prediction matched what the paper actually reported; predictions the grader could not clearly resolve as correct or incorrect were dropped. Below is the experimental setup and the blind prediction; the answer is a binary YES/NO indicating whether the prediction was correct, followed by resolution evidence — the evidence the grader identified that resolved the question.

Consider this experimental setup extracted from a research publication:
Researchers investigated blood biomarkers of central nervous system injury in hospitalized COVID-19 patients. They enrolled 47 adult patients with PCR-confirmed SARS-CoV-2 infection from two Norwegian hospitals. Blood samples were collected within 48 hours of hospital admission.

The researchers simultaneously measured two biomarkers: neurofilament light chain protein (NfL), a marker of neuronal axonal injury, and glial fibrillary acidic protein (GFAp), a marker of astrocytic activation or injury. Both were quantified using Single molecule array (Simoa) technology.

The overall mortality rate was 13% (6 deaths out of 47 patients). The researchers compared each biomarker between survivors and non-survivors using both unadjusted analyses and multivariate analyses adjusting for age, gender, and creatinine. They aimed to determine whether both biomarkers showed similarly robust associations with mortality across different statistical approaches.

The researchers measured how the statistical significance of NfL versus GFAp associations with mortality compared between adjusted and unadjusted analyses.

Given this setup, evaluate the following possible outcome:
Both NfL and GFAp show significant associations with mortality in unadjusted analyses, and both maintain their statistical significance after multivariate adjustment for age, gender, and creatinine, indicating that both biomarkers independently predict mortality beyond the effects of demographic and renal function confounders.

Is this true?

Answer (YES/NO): NO